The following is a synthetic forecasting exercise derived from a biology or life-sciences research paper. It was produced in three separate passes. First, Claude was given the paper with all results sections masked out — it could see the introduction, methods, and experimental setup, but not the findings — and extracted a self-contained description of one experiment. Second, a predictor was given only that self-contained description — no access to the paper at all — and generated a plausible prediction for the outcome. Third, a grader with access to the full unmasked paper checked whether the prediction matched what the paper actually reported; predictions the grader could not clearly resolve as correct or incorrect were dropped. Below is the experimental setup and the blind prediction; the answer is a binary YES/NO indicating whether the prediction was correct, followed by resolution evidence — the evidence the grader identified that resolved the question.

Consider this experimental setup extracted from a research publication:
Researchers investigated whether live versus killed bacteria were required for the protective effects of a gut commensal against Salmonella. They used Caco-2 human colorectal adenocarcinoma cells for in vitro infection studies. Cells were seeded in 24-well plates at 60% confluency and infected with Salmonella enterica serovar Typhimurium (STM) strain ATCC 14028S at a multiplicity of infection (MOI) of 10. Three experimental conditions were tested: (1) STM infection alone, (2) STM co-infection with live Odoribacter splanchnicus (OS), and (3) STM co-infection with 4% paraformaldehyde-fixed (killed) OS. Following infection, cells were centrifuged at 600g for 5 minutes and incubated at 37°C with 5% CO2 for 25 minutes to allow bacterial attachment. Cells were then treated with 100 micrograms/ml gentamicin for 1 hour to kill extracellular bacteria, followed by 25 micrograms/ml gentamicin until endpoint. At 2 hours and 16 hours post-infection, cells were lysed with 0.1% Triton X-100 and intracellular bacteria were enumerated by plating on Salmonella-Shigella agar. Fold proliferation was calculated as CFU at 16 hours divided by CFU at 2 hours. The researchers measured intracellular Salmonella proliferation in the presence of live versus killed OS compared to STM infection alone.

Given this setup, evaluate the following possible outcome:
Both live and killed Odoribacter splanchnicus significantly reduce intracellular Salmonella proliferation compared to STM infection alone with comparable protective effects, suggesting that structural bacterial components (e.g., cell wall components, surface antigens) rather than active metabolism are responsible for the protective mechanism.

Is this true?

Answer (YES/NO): NO